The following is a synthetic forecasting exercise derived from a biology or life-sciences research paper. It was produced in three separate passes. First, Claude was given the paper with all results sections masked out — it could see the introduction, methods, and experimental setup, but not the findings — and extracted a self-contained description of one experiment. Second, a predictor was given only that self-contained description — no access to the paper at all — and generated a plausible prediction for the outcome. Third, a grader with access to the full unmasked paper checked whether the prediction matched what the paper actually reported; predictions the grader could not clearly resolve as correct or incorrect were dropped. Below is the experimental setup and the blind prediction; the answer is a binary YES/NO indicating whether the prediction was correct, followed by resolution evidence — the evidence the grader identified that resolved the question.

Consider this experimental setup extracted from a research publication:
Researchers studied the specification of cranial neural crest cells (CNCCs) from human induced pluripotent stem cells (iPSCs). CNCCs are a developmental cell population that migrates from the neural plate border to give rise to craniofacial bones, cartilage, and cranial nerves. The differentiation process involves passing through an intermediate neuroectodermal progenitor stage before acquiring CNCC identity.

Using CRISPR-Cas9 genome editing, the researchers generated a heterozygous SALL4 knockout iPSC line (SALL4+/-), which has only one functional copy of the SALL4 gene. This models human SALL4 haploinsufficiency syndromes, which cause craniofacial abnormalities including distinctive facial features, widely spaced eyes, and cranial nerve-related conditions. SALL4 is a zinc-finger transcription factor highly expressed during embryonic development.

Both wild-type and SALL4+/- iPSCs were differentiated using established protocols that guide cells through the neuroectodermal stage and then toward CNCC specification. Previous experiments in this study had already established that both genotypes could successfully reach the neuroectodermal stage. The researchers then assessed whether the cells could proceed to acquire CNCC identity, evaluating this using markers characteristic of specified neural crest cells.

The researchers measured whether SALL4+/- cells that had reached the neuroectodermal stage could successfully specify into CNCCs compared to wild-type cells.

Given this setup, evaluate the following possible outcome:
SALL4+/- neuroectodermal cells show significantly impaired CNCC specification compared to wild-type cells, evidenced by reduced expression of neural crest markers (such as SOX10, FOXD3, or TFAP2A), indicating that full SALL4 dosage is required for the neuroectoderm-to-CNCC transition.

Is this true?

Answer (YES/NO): YES